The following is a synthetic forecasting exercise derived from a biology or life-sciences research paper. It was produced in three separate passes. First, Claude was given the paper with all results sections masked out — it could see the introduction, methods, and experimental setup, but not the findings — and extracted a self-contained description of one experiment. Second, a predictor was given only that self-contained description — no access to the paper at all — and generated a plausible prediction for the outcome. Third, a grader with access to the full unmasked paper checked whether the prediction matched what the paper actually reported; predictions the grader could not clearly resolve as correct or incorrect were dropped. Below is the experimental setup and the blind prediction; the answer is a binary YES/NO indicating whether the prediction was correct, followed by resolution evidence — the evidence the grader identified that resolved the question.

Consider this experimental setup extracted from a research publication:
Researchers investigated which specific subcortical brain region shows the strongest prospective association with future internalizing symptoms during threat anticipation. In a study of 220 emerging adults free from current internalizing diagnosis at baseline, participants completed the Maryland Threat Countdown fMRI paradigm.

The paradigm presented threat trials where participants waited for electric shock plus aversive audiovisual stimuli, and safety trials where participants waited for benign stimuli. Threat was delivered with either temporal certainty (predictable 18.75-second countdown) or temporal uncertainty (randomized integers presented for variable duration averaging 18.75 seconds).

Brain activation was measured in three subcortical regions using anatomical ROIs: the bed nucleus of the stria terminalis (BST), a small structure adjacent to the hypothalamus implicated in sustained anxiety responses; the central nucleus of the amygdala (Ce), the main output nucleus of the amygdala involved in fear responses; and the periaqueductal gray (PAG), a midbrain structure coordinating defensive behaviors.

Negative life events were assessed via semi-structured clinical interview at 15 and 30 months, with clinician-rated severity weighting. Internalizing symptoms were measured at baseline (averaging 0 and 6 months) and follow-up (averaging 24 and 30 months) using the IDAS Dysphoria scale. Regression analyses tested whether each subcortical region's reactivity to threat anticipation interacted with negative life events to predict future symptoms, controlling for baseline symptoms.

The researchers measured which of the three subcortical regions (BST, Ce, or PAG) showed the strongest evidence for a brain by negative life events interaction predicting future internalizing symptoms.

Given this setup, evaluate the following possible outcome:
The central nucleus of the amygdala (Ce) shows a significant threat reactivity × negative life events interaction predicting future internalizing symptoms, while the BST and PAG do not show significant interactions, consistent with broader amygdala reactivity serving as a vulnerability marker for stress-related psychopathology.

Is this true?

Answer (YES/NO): NO